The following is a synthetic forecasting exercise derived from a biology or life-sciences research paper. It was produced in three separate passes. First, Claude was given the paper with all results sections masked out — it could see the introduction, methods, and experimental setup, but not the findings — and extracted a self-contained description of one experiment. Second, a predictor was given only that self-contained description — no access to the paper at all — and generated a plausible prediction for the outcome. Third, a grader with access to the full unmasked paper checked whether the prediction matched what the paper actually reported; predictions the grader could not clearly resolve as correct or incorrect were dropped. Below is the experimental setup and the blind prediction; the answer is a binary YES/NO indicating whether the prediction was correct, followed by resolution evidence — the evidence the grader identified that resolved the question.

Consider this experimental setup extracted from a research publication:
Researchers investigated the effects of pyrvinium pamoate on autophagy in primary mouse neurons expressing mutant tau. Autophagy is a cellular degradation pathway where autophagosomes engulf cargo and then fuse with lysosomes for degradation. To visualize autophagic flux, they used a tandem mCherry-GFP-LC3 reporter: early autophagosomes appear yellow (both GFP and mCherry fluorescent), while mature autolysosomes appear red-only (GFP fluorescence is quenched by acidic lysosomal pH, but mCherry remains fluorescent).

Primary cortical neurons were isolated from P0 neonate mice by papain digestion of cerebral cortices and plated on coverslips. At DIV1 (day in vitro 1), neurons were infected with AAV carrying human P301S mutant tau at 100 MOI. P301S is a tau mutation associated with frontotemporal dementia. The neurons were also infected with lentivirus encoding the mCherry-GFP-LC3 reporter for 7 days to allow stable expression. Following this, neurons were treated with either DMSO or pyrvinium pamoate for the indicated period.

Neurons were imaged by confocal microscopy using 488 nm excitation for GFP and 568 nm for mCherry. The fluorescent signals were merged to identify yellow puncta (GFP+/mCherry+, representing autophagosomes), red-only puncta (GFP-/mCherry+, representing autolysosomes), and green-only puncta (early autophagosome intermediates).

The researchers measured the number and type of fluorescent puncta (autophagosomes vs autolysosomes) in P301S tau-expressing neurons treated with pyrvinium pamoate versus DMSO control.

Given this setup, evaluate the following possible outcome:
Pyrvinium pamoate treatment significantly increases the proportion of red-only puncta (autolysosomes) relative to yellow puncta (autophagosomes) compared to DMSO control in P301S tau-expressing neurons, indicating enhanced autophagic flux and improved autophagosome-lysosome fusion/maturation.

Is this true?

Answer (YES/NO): YES